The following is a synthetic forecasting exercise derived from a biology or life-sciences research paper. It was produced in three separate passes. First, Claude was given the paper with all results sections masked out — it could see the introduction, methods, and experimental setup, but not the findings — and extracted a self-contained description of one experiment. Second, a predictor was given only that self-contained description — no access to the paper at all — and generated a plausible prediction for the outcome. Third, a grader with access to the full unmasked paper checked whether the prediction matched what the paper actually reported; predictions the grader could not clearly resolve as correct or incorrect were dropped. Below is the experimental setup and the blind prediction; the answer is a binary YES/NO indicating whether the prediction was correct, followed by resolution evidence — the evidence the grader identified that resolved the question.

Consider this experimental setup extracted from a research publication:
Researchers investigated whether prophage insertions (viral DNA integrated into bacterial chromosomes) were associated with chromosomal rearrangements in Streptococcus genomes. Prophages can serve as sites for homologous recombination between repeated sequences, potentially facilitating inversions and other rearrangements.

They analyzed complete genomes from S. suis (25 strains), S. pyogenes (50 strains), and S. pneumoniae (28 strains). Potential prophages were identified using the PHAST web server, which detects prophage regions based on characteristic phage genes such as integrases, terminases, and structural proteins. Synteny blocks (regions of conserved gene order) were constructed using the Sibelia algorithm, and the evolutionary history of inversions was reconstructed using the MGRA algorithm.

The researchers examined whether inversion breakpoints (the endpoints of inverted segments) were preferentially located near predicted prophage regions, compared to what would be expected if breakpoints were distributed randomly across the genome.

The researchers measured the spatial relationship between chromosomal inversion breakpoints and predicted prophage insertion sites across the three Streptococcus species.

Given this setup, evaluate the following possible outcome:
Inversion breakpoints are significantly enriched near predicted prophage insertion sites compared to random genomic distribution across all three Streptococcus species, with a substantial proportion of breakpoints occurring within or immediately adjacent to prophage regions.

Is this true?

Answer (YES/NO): NO